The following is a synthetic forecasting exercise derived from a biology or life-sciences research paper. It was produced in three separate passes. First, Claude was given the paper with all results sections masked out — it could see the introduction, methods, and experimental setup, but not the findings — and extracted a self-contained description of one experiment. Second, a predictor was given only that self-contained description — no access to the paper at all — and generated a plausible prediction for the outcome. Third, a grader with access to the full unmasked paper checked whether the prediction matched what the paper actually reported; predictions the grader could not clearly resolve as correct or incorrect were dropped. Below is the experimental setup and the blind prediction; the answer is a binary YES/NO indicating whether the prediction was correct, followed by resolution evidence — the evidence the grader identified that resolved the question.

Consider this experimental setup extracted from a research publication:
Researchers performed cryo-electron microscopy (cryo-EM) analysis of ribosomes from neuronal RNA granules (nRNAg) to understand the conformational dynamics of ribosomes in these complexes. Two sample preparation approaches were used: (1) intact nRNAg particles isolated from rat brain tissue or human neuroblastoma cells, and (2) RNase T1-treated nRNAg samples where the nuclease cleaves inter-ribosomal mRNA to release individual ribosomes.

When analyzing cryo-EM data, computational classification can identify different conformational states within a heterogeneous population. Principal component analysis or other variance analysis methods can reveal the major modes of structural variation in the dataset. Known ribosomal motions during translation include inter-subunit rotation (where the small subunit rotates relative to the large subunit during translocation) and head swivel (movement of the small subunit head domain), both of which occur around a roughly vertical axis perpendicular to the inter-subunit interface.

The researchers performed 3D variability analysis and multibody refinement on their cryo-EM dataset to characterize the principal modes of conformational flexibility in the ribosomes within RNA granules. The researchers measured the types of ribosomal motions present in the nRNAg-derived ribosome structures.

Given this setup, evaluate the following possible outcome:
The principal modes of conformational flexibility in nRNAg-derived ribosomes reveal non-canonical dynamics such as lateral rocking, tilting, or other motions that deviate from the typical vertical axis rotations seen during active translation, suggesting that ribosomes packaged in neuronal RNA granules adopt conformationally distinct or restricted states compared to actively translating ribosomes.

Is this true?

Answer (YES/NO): YES